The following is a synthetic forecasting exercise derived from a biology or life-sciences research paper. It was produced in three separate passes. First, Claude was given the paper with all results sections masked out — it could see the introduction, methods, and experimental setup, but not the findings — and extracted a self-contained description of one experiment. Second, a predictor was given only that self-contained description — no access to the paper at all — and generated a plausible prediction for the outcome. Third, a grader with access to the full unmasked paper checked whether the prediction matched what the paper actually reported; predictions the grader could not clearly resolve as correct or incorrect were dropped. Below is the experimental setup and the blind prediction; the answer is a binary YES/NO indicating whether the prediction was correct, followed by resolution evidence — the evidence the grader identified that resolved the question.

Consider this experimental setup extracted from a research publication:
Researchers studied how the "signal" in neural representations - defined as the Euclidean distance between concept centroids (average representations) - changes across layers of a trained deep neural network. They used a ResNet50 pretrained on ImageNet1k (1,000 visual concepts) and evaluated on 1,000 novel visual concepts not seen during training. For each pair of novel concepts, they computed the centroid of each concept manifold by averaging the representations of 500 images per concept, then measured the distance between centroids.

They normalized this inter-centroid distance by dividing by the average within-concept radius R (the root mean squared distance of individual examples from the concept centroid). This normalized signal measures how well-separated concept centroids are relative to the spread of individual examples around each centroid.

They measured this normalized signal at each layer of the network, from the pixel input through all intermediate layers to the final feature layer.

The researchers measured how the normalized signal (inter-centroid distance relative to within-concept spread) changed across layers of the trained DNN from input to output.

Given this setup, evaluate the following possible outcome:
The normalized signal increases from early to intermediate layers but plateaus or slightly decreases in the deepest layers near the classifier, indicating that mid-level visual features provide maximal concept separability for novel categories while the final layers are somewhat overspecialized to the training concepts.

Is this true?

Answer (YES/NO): NO